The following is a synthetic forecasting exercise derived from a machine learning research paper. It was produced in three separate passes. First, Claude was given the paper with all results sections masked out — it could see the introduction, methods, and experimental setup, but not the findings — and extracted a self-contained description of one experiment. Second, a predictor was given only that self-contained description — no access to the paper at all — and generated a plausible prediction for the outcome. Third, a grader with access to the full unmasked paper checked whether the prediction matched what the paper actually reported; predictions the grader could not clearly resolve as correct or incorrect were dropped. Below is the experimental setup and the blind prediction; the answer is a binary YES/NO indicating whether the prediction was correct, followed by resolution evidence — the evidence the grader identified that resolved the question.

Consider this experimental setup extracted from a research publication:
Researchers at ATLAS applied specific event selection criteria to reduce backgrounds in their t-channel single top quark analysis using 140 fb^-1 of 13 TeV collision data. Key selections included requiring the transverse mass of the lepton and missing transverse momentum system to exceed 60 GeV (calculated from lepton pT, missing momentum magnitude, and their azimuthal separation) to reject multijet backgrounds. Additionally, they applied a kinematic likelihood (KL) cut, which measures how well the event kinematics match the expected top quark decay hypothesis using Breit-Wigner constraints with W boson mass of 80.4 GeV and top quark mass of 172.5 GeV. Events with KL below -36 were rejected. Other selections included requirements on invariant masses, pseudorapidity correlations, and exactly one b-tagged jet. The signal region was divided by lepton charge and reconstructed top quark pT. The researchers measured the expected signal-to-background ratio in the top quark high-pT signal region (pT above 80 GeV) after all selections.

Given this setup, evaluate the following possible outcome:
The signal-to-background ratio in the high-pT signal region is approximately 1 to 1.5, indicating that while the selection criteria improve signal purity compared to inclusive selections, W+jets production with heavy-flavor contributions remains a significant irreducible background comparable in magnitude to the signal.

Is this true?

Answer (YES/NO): NO